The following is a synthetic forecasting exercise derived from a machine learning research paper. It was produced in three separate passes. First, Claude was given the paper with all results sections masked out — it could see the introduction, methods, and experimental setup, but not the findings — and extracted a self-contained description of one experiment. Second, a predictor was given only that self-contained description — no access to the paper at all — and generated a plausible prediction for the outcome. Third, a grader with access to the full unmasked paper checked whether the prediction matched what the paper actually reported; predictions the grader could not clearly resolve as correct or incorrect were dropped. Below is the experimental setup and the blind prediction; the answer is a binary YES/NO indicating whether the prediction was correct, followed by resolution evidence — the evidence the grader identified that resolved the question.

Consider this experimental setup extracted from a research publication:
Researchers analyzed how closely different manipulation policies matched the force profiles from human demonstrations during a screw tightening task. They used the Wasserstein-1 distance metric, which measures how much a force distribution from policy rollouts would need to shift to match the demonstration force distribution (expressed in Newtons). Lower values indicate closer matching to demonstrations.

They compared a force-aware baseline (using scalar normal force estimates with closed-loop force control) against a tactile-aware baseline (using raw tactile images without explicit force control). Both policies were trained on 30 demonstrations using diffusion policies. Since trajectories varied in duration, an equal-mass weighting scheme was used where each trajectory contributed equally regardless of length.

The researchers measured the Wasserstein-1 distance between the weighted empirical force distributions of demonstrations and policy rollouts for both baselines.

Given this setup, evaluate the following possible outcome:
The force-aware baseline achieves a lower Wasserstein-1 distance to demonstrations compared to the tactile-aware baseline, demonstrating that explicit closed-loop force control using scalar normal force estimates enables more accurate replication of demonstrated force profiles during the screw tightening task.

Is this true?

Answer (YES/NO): YES